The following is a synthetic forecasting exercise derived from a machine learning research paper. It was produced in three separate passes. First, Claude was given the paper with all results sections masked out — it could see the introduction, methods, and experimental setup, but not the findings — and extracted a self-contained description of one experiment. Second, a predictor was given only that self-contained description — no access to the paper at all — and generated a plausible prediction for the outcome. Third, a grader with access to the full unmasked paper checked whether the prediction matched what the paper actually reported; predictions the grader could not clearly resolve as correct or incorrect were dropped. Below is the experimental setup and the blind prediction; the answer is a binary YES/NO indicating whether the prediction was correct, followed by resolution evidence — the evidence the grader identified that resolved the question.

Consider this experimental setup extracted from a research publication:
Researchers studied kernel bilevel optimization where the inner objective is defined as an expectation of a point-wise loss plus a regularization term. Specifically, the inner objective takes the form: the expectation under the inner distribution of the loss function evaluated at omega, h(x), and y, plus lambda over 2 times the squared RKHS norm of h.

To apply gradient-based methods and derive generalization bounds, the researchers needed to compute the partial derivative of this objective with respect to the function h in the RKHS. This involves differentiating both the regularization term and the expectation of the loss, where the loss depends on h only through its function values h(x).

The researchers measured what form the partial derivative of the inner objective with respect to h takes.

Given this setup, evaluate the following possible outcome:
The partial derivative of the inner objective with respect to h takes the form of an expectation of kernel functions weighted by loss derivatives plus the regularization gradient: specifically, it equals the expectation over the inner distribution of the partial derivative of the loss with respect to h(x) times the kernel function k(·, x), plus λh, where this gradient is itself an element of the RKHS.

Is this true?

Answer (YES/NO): YES